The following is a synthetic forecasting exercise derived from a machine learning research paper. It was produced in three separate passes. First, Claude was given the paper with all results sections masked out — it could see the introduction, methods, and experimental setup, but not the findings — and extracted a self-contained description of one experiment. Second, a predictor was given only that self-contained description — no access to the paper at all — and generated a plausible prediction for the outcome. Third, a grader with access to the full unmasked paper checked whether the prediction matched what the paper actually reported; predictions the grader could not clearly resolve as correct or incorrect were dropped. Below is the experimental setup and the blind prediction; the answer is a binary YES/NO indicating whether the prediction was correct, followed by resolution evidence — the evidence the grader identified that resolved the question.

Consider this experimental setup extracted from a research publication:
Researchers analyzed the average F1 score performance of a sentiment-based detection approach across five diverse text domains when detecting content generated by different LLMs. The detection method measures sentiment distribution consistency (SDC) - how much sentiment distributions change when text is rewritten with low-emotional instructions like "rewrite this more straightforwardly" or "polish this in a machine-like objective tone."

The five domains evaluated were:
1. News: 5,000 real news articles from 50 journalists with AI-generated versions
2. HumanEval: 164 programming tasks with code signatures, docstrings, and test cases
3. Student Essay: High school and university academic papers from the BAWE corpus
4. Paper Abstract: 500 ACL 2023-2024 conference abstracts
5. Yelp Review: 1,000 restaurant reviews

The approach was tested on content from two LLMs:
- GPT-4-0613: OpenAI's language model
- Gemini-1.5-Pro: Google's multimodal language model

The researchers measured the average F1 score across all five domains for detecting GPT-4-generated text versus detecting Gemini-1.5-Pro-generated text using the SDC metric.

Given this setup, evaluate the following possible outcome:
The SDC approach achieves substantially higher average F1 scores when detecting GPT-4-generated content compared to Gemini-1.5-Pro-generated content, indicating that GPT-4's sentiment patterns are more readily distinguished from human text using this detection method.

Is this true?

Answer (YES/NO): NO